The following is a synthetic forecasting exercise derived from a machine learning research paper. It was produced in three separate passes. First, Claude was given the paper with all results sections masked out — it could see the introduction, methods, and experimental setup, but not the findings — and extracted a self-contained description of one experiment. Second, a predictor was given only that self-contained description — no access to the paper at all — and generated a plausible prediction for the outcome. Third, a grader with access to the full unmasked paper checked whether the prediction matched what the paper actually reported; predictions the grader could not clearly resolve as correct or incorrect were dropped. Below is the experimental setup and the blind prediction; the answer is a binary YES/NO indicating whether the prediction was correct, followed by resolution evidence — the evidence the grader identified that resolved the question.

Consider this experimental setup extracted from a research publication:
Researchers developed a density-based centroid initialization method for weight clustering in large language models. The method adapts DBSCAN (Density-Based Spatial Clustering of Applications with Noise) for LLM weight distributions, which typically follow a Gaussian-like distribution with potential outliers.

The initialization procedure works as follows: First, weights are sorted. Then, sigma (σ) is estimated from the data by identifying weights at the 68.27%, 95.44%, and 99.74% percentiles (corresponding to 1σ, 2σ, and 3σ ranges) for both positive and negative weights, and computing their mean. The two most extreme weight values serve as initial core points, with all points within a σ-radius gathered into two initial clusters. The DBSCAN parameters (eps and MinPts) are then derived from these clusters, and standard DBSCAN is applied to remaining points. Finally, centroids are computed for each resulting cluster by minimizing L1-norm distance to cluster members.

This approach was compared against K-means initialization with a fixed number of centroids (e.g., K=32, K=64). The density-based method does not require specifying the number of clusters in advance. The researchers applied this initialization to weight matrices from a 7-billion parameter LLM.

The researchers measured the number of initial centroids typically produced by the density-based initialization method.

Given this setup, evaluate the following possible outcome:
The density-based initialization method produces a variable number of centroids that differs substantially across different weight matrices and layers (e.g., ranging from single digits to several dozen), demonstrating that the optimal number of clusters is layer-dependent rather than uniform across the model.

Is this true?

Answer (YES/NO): NO